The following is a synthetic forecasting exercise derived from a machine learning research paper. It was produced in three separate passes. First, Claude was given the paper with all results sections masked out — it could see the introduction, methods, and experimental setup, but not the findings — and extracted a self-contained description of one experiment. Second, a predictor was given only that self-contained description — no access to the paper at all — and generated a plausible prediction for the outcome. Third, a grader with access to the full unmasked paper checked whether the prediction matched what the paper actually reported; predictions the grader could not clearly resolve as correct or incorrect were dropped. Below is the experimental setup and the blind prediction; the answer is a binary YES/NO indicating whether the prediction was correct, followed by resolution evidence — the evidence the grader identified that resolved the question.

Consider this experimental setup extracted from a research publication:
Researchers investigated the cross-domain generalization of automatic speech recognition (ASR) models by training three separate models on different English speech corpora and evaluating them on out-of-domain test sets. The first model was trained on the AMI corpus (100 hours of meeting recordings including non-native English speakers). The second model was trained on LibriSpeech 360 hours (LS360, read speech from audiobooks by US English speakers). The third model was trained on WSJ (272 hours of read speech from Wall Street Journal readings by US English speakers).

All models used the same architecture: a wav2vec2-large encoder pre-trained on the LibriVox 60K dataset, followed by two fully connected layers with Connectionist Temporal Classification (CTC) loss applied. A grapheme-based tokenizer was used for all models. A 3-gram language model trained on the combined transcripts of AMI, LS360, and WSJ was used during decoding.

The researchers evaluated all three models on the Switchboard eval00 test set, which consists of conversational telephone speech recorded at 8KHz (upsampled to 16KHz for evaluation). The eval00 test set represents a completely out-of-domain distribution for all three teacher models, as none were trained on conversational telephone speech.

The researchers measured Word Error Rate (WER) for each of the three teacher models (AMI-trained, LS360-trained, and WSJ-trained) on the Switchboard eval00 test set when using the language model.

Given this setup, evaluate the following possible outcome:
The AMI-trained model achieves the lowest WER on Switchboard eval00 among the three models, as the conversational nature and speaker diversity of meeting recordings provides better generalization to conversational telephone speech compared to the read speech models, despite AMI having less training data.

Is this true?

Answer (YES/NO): NO